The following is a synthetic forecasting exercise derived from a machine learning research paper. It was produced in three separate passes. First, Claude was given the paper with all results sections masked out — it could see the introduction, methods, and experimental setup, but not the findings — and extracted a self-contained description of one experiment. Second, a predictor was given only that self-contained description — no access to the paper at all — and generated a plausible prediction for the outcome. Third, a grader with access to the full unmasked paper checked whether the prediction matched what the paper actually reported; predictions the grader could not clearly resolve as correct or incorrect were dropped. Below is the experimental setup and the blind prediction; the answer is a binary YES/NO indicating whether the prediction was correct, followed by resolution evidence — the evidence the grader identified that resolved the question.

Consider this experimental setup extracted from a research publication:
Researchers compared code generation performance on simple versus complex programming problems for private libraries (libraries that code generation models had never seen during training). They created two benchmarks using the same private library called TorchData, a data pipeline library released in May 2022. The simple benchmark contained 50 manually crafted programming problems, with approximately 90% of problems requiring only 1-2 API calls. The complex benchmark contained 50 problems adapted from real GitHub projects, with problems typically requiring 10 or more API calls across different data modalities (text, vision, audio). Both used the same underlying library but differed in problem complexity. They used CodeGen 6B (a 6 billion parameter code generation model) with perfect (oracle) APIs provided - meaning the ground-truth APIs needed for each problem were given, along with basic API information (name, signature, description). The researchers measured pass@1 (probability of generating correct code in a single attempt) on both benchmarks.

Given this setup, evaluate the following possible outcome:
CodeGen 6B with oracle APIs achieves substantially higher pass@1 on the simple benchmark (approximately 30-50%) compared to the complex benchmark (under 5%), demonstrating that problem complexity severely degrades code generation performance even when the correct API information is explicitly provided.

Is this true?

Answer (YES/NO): NO